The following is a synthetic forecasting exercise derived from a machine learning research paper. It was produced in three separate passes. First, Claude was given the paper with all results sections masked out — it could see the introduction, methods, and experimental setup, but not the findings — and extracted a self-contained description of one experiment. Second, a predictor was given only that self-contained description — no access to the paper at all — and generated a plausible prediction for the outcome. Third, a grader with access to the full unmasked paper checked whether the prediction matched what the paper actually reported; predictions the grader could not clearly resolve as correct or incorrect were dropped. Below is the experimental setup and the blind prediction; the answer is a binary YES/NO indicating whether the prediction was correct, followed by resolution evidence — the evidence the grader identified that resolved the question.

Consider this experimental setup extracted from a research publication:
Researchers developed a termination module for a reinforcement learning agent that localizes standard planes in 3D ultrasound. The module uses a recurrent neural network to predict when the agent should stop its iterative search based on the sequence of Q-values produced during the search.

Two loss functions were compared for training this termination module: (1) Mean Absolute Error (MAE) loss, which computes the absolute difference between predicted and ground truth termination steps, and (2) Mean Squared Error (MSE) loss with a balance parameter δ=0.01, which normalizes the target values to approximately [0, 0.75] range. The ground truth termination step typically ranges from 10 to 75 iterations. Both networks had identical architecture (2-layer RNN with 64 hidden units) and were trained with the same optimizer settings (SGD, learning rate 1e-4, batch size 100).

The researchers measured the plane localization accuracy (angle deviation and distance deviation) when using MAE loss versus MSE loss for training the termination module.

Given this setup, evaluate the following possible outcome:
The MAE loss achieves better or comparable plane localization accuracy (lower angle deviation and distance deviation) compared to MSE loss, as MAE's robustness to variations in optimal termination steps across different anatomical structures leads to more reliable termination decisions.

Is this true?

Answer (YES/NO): NO